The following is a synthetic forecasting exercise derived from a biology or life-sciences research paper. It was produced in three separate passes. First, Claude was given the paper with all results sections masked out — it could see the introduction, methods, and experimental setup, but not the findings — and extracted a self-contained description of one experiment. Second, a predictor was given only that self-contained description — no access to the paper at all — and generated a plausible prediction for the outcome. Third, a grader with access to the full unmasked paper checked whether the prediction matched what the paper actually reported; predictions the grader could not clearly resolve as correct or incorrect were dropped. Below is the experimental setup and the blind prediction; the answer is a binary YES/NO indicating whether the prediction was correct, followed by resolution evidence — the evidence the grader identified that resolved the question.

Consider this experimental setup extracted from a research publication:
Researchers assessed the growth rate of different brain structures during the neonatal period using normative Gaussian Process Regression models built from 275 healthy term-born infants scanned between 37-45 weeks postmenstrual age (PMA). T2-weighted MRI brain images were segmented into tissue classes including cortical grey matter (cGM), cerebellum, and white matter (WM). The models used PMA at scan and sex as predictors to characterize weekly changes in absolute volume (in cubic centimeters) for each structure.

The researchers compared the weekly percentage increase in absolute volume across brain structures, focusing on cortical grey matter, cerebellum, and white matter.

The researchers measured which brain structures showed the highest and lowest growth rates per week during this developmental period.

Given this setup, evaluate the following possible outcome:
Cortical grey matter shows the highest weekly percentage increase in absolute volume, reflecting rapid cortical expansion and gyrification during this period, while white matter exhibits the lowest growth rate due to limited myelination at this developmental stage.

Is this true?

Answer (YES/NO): YES